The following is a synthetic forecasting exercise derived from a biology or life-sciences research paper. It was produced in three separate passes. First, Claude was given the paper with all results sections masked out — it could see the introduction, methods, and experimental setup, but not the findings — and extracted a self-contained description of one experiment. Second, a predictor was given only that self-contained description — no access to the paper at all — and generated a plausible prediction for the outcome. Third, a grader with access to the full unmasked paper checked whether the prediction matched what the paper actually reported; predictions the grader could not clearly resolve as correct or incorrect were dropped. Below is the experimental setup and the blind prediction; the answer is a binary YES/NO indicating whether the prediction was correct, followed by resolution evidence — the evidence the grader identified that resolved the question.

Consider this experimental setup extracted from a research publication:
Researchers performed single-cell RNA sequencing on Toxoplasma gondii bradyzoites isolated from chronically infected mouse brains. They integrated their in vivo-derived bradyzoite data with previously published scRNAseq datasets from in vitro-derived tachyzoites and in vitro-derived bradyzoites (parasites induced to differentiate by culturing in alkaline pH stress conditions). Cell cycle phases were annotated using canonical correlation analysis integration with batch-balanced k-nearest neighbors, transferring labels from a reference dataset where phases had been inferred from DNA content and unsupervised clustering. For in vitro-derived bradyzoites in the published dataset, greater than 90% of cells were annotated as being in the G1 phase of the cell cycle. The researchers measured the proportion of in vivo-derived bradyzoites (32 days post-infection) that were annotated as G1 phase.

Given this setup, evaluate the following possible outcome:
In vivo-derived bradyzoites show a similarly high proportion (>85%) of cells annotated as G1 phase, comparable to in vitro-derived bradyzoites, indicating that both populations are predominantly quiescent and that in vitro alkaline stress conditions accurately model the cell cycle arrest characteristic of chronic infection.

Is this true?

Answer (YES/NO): NO